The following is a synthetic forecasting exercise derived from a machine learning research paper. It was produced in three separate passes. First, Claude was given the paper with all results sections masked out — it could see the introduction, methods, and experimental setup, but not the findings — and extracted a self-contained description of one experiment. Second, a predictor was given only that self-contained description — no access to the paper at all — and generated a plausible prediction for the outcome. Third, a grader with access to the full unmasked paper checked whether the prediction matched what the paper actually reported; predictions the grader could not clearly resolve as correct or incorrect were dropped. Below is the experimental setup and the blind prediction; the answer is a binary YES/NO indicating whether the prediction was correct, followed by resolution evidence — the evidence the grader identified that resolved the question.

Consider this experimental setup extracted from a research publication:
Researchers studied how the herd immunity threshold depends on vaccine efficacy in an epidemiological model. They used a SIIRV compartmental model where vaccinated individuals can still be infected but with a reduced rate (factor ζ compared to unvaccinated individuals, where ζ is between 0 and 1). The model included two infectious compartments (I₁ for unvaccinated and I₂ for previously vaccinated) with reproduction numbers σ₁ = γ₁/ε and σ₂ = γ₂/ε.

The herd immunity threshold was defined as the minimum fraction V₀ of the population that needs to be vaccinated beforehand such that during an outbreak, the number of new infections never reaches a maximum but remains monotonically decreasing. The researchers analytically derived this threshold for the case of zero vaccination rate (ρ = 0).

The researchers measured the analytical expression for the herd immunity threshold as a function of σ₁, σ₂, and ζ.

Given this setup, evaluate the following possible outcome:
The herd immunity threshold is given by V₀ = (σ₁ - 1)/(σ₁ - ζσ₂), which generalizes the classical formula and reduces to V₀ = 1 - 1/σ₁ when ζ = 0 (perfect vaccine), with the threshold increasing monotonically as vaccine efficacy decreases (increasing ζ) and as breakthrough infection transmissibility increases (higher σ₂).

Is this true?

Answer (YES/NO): YES